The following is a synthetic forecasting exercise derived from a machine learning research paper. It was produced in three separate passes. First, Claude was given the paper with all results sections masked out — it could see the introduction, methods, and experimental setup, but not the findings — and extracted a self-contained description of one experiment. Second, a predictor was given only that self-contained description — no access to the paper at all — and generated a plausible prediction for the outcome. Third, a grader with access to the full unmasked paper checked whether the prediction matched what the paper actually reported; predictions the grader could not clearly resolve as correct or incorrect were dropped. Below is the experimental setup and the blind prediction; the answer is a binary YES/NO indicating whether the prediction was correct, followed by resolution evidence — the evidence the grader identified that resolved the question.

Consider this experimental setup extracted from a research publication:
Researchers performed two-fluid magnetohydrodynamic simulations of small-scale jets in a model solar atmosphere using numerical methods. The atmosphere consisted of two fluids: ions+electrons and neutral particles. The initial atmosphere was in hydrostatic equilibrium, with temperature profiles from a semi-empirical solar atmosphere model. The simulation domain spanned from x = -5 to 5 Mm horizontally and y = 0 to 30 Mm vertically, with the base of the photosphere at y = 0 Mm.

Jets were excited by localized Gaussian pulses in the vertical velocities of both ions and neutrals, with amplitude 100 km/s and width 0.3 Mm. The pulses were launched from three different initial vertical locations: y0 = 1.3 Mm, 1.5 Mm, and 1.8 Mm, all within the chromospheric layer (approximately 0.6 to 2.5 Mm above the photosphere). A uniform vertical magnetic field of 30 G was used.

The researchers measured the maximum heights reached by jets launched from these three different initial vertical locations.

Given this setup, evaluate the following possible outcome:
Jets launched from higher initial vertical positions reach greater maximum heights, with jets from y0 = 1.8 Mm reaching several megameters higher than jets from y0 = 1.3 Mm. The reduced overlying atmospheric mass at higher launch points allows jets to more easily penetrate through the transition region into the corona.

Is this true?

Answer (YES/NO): NO